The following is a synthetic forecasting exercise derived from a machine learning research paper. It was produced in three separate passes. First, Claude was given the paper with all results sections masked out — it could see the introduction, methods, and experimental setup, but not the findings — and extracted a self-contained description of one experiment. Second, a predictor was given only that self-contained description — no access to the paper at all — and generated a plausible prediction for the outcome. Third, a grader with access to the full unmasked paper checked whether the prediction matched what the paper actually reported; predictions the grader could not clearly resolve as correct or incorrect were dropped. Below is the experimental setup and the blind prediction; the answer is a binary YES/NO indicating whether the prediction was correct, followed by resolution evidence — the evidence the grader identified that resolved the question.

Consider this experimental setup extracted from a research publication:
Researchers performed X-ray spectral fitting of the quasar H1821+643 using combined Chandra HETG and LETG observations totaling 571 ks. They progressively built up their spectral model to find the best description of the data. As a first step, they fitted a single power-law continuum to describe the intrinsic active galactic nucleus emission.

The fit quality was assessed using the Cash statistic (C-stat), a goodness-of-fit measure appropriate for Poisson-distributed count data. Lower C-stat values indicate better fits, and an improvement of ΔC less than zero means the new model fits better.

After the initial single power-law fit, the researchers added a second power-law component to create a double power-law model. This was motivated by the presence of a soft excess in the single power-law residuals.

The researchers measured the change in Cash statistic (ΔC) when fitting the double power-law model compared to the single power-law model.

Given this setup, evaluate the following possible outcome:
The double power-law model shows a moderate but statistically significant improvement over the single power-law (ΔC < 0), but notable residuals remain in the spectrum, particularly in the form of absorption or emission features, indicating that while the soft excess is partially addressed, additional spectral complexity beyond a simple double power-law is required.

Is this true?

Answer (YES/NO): NO